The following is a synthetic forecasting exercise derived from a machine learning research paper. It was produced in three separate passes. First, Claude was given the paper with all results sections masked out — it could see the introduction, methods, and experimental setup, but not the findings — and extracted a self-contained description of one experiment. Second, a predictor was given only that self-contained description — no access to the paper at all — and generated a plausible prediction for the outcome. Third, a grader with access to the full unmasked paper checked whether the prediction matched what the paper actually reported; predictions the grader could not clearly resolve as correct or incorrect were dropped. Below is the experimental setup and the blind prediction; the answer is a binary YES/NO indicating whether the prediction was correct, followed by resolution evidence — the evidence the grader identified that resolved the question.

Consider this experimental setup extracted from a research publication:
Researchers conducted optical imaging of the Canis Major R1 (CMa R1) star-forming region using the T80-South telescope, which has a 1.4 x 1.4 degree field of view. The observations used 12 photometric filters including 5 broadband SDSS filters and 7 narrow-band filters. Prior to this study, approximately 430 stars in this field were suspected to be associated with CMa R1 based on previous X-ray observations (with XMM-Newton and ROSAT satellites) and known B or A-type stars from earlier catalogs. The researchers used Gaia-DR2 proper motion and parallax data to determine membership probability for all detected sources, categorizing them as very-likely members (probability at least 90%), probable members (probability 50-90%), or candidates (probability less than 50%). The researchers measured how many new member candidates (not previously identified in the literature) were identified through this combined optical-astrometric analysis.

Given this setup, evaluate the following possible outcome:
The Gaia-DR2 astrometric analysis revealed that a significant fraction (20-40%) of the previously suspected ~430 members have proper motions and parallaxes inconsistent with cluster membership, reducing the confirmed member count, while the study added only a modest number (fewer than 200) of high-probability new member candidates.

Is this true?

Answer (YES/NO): NO